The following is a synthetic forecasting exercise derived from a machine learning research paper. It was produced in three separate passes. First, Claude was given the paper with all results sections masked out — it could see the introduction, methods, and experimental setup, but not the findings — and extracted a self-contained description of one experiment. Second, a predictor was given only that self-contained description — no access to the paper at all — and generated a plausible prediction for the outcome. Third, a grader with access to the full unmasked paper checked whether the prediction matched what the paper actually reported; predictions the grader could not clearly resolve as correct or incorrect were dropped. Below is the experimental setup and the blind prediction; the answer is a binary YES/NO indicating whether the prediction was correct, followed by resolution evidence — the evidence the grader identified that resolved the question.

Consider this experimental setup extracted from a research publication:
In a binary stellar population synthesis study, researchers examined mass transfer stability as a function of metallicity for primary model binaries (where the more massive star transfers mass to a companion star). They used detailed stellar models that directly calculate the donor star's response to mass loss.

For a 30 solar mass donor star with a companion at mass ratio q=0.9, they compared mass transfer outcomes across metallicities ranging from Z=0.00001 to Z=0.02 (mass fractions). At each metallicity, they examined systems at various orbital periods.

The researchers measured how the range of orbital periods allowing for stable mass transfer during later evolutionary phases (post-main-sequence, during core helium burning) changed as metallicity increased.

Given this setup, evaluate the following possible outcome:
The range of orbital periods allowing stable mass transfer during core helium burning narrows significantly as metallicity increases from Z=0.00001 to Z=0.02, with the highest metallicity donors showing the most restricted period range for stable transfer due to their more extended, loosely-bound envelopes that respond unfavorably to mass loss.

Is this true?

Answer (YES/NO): NO